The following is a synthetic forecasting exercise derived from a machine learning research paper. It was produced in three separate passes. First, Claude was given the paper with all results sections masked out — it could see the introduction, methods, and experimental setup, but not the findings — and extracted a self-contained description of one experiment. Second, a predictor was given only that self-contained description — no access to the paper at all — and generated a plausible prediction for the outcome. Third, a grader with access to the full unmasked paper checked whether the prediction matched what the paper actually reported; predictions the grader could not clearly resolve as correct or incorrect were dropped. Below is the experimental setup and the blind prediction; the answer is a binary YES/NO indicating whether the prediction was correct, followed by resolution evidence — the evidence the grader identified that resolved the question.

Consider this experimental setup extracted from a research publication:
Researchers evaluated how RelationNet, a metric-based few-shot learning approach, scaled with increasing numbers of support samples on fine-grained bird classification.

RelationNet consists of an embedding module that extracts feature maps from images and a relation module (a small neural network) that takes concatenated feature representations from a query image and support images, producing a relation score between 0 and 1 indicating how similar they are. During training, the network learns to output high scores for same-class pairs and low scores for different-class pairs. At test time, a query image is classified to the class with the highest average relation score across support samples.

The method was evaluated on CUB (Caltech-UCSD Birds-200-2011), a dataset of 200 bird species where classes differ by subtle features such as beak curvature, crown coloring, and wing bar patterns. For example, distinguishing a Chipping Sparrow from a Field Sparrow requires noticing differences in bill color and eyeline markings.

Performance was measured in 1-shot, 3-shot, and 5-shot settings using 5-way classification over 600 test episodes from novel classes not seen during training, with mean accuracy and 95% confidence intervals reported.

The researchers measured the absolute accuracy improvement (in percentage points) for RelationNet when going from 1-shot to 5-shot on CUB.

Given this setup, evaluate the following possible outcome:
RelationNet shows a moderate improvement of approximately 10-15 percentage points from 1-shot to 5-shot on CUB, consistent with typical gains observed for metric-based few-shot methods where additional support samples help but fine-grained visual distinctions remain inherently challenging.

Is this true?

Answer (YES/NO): YES